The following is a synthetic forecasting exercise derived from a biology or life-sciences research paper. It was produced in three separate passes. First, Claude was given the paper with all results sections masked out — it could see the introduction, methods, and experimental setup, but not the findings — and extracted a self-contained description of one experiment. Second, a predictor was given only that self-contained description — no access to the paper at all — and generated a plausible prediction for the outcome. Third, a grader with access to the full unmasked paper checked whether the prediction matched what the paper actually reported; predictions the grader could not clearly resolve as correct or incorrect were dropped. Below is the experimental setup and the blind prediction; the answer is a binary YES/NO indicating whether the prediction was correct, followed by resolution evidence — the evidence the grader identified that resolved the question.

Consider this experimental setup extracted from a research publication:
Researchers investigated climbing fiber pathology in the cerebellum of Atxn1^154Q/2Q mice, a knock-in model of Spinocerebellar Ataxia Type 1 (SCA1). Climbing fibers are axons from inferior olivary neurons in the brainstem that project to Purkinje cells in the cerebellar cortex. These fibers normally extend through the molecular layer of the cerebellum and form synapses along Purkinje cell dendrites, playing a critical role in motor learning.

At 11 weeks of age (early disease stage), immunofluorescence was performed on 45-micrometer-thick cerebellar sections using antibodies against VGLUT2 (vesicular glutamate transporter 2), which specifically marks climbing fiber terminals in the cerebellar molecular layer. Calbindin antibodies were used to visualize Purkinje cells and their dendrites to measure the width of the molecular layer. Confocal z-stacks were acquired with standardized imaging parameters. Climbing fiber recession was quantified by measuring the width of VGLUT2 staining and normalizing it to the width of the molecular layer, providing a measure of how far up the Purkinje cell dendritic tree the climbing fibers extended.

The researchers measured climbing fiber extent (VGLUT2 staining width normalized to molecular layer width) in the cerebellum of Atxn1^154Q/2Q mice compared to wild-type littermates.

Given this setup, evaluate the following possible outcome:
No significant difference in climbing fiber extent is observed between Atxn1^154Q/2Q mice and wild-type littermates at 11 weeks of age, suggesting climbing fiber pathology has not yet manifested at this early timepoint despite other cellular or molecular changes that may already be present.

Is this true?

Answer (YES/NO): NO